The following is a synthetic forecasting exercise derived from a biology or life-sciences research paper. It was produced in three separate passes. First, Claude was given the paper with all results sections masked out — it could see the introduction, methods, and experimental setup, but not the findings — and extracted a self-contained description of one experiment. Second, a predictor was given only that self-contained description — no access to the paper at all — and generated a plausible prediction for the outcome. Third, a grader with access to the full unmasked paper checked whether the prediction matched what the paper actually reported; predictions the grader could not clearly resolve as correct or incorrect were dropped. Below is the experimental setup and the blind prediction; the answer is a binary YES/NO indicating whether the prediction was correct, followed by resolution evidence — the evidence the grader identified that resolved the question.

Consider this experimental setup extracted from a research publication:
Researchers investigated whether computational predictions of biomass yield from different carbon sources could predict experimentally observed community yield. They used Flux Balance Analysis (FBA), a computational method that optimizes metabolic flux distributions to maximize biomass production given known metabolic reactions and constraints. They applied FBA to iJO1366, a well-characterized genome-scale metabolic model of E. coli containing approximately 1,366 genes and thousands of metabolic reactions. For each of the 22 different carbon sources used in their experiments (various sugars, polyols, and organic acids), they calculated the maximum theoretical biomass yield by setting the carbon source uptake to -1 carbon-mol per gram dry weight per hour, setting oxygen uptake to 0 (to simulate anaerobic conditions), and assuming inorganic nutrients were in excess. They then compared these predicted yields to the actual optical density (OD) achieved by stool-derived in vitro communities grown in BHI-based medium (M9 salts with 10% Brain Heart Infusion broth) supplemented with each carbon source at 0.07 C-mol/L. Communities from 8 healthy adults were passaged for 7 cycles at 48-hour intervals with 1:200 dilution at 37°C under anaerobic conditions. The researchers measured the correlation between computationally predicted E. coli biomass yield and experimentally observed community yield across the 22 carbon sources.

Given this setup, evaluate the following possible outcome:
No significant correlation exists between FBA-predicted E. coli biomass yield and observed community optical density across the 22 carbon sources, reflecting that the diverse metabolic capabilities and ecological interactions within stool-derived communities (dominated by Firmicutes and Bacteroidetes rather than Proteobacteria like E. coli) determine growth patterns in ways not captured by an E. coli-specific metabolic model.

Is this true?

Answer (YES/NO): NO